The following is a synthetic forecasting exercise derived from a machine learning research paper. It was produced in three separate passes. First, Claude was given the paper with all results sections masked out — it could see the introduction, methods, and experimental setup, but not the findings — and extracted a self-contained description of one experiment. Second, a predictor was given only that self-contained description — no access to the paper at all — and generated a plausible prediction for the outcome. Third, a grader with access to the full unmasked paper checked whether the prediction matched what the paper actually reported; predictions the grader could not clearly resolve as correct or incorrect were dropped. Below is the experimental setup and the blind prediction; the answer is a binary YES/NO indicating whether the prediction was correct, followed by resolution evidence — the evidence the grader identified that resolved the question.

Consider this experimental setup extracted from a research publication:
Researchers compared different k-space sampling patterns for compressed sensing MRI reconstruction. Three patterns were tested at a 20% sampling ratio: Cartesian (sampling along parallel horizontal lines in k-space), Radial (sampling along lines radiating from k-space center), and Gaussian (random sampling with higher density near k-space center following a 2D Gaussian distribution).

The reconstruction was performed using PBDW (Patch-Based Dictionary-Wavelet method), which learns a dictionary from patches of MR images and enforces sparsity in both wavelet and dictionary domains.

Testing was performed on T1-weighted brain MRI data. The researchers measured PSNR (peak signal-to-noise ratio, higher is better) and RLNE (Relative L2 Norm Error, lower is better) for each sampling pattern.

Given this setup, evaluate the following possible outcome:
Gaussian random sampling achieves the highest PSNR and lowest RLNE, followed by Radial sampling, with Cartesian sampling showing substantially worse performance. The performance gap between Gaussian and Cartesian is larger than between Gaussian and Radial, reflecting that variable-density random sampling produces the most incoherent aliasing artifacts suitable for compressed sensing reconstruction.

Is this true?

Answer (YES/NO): YES